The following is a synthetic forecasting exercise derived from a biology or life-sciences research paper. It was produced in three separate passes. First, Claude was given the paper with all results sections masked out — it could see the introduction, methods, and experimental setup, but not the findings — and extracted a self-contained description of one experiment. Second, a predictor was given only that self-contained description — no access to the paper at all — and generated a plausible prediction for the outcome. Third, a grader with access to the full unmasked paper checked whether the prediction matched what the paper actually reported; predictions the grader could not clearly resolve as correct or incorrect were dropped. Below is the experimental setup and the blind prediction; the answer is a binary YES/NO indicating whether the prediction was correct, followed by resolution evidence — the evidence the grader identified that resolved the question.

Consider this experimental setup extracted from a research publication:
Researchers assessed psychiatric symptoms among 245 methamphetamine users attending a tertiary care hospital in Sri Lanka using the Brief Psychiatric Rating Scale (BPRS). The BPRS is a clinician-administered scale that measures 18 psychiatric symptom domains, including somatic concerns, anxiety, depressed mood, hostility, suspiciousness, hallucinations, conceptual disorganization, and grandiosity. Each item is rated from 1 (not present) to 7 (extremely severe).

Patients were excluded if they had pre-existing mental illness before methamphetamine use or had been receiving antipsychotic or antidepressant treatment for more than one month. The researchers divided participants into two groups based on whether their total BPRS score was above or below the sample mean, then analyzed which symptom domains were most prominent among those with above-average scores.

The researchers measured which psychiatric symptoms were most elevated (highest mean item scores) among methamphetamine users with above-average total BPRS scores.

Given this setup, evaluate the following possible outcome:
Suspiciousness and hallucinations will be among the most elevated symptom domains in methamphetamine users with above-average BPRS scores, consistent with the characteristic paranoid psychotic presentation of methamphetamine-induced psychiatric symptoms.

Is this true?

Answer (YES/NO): YES